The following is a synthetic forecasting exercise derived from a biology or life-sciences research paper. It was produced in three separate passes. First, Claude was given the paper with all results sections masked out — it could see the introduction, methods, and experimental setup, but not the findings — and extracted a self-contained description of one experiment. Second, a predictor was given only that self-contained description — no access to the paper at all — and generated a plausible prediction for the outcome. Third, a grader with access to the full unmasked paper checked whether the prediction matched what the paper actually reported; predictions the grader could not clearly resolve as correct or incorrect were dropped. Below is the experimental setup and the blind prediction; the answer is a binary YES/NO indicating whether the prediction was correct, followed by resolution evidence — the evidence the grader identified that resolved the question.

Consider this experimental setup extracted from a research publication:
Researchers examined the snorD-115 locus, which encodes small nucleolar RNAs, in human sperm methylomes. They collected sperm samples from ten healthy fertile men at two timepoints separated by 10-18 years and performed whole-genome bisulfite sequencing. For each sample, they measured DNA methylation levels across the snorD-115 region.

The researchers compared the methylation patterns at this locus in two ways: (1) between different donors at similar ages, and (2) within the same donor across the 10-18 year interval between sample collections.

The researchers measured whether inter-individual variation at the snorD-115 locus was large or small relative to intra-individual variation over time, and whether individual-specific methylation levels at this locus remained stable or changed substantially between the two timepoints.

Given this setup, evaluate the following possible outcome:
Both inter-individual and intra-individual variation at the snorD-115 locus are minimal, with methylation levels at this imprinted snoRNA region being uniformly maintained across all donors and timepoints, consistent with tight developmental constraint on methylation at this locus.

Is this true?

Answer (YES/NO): NO